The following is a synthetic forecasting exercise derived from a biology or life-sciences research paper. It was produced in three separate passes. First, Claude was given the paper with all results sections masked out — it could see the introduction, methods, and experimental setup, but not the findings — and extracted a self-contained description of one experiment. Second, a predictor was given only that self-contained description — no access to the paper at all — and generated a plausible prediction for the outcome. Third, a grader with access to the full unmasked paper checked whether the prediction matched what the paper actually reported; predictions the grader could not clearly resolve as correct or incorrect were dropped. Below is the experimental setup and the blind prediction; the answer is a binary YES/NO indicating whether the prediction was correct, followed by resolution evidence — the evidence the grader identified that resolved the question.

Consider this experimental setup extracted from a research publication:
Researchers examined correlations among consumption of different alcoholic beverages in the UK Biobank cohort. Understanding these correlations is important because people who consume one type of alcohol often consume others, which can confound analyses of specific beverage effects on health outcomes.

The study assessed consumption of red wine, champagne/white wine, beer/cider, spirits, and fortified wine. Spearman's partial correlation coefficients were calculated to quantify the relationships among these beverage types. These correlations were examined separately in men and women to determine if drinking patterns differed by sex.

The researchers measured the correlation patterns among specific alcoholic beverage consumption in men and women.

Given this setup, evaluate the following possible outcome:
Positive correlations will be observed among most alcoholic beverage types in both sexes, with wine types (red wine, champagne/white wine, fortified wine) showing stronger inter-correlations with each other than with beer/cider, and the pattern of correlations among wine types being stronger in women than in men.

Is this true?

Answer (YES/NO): NO